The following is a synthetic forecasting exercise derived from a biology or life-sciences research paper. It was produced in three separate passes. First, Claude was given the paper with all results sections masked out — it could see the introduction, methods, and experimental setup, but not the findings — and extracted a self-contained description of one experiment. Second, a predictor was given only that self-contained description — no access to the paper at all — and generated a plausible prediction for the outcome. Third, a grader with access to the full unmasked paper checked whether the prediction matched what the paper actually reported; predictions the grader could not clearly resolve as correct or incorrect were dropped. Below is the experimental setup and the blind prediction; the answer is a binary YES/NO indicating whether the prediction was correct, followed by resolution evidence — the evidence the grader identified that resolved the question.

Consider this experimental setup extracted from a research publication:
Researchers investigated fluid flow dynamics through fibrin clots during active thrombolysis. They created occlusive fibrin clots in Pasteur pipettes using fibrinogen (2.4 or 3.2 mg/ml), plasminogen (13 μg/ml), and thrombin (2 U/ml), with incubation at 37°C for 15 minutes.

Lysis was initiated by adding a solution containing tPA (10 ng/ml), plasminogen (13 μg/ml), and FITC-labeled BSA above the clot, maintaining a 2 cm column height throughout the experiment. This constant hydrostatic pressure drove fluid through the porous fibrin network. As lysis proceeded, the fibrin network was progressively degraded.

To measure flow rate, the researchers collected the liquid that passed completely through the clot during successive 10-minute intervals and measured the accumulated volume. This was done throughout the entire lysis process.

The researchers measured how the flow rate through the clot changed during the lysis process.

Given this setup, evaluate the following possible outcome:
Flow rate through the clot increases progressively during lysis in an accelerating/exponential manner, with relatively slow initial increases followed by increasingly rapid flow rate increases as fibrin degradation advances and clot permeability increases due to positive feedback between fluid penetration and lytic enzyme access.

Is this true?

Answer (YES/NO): NO